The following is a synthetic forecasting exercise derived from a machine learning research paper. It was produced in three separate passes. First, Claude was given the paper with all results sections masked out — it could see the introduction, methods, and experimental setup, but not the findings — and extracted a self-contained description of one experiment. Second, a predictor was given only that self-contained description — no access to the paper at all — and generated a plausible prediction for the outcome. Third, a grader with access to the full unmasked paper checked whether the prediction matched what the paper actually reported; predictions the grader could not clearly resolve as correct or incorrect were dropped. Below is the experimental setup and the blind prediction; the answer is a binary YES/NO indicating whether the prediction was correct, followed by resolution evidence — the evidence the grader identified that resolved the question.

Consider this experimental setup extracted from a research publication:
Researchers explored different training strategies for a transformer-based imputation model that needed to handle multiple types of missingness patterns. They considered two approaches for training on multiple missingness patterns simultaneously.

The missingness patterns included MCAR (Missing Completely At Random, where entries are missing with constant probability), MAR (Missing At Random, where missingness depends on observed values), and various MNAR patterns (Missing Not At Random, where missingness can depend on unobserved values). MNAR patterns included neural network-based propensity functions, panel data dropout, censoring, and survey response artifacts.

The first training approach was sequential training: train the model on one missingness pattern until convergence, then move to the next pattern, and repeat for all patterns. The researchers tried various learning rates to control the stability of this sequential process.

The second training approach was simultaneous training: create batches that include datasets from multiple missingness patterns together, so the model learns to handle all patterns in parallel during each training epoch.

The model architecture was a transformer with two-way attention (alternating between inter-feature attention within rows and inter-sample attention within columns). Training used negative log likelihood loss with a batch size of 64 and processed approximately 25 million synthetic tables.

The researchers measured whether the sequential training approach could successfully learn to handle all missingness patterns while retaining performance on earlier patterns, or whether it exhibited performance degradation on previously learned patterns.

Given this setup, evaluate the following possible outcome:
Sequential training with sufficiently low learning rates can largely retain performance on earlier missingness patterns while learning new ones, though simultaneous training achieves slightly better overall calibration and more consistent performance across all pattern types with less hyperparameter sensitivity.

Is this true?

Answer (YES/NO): NO